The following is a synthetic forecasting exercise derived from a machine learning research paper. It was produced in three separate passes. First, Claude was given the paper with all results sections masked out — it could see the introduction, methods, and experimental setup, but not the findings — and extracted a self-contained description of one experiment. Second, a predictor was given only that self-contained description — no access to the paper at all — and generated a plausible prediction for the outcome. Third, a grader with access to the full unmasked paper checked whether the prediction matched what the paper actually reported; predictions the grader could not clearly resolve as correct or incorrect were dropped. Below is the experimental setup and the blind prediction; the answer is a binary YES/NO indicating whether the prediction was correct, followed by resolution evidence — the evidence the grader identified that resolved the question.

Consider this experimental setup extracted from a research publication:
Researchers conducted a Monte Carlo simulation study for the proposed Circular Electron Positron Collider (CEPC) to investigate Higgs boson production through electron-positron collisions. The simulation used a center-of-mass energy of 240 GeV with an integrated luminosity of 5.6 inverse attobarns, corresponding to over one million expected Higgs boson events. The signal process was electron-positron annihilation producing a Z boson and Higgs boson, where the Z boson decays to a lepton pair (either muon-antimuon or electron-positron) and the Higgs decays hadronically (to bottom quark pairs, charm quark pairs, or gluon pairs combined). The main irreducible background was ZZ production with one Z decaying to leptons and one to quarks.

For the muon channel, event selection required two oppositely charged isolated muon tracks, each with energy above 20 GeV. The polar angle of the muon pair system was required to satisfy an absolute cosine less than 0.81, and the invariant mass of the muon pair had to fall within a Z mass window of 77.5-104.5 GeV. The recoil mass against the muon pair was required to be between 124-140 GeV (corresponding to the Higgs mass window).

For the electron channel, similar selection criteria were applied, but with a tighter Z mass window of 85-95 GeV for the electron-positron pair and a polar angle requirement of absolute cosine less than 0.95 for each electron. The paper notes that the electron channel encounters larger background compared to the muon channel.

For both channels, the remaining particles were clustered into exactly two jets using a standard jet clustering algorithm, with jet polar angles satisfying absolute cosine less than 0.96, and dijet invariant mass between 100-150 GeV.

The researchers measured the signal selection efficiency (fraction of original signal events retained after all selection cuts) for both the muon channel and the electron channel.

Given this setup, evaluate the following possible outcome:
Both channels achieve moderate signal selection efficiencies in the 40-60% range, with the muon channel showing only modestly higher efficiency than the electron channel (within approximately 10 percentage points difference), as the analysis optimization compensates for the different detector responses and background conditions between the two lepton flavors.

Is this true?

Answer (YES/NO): NO